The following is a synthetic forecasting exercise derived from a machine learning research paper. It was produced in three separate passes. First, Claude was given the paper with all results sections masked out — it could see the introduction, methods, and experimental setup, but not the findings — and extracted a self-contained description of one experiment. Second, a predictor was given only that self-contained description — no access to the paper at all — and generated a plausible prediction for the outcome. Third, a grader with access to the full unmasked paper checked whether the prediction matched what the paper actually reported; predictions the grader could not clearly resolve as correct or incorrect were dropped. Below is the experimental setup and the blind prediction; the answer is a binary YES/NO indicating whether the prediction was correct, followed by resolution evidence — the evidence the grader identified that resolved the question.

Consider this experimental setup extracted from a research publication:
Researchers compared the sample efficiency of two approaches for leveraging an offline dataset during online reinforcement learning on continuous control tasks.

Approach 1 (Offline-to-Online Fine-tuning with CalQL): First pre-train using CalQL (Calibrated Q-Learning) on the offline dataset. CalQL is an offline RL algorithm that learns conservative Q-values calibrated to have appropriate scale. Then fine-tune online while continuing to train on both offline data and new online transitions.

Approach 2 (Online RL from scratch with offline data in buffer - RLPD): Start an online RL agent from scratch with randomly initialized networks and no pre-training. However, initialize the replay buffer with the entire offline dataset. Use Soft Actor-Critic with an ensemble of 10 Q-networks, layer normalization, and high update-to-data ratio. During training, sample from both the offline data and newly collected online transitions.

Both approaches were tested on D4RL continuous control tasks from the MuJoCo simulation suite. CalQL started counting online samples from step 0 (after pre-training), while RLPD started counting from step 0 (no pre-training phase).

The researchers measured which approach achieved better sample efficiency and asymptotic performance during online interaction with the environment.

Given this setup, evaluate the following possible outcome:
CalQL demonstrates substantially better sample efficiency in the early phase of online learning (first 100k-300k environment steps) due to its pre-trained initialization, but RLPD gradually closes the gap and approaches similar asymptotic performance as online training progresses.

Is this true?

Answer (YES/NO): NO